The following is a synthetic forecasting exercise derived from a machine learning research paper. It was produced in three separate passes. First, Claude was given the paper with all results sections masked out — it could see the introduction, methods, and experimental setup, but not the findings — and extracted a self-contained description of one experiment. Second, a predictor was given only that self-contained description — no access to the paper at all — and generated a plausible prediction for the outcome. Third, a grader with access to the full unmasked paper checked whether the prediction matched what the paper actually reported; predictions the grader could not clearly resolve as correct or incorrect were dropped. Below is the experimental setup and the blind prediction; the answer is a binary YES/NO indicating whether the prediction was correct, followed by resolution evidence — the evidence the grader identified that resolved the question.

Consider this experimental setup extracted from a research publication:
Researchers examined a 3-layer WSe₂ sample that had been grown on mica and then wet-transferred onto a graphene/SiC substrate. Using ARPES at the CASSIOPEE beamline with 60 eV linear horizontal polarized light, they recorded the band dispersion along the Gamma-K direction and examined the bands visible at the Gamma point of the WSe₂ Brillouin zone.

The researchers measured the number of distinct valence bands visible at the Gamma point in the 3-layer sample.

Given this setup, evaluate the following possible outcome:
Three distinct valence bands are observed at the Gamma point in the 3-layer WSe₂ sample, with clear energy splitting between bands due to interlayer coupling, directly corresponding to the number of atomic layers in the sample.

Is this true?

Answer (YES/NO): YES